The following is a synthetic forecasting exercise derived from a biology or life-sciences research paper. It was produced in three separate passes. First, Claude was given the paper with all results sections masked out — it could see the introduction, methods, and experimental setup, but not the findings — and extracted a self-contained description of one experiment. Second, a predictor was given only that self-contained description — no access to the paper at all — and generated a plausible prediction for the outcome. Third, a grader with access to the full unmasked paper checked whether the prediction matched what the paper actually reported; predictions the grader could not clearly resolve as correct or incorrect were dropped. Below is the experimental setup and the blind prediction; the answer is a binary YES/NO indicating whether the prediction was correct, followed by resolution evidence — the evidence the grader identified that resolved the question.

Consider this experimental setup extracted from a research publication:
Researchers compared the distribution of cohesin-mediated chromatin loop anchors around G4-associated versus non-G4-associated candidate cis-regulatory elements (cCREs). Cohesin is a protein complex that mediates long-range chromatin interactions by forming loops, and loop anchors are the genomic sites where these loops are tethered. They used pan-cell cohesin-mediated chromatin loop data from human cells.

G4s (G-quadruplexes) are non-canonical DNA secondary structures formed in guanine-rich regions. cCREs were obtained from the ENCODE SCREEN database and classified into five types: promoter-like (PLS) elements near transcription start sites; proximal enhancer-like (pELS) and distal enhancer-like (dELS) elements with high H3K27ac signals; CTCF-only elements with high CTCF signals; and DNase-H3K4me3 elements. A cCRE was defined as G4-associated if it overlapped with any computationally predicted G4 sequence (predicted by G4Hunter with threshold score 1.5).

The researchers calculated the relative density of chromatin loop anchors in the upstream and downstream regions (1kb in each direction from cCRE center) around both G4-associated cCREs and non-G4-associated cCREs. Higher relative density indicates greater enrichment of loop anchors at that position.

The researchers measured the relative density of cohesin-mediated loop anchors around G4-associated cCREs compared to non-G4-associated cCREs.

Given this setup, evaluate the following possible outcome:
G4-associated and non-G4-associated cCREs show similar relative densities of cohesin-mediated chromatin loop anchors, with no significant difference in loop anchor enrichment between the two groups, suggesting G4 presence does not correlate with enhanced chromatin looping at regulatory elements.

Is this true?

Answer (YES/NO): NO